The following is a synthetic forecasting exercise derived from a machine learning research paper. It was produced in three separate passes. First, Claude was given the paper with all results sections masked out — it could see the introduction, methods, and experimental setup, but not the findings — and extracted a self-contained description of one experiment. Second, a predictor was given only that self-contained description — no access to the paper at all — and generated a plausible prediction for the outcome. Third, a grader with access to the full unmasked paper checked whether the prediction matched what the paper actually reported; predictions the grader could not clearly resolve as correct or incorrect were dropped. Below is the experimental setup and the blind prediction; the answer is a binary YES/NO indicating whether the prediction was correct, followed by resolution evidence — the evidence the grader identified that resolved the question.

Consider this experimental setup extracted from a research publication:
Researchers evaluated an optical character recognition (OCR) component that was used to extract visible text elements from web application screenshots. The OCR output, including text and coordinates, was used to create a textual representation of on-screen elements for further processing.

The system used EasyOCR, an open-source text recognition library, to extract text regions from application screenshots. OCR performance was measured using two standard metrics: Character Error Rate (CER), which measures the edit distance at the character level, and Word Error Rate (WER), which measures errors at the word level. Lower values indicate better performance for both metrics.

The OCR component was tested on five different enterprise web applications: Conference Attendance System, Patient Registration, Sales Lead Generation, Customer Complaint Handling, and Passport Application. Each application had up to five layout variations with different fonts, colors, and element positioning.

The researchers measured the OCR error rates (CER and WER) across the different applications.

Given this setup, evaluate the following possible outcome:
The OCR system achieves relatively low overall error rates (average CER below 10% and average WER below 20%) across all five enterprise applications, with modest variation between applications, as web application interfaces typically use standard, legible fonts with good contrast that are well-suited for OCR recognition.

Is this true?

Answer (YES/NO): YES